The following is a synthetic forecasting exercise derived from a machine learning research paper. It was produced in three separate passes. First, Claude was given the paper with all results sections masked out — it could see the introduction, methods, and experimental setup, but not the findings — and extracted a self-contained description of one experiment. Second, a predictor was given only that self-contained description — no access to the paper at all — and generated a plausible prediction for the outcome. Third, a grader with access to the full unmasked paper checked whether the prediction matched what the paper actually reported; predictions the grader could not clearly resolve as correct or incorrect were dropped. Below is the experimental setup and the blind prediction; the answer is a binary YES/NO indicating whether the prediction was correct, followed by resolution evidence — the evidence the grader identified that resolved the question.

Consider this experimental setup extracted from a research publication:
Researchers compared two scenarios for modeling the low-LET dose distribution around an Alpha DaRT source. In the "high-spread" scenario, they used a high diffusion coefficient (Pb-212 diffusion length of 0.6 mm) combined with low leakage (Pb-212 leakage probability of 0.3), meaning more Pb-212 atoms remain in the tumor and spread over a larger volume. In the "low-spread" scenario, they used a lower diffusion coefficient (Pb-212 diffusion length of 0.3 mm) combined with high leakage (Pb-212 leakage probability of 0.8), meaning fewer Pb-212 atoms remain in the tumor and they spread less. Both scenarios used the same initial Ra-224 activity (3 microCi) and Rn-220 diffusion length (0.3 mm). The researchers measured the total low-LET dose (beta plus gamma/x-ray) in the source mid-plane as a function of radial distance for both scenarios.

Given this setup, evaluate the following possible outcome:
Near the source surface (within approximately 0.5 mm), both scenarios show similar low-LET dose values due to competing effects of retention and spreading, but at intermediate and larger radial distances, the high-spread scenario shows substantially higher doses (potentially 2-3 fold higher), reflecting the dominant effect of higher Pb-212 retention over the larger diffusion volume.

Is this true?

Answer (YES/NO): NO